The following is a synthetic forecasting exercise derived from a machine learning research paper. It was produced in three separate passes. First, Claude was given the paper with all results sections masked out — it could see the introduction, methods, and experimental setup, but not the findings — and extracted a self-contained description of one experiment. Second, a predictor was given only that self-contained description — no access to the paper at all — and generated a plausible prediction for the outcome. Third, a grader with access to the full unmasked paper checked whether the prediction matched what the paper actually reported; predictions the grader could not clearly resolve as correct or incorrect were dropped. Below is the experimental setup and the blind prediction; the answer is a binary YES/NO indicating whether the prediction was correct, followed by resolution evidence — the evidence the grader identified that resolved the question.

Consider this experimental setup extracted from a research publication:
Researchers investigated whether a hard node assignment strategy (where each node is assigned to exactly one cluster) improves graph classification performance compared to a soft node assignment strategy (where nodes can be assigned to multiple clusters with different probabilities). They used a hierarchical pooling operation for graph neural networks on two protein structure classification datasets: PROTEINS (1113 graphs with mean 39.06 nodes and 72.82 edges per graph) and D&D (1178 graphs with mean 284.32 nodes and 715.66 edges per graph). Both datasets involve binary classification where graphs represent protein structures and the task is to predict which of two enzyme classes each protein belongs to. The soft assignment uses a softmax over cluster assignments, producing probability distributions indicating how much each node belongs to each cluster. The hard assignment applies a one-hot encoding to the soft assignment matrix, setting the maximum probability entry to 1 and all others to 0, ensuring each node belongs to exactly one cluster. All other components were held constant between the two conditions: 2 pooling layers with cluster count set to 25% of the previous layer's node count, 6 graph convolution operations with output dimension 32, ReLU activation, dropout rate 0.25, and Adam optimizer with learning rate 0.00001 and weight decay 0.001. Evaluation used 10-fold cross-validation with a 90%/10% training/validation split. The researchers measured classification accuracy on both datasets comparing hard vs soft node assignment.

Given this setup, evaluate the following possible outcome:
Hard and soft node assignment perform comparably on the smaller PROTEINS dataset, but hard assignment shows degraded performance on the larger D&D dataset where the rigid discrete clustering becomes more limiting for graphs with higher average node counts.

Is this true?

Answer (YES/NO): NO